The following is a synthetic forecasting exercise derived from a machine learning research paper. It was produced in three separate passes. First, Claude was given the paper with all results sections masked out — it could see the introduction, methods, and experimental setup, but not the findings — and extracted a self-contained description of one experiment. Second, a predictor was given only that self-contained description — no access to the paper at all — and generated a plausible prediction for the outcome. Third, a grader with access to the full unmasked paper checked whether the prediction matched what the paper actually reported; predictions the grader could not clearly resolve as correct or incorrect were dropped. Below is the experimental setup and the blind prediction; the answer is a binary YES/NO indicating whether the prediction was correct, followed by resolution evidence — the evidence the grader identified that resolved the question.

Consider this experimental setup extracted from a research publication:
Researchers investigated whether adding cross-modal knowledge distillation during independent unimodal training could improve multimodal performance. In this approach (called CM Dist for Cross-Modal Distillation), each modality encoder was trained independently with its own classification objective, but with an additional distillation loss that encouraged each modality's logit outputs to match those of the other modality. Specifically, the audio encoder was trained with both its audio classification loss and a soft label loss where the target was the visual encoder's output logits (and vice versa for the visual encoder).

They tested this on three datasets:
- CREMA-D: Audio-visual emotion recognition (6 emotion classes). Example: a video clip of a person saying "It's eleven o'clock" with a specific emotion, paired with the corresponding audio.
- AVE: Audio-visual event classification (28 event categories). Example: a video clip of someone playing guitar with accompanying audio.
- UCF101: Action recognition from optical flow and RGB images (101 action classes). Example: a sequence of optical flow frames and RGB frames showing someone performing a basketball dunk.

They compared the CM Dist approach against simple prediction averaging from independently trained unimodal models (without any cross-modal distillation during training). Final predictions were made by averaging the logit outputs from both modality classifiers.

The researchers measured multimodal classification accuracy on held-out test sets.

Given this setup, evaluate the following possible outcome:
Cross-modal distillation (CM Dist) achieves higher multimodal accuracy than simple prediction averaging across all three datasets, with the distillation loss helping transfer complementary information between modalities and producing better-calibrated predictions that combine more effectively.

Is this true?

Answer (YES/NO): NO